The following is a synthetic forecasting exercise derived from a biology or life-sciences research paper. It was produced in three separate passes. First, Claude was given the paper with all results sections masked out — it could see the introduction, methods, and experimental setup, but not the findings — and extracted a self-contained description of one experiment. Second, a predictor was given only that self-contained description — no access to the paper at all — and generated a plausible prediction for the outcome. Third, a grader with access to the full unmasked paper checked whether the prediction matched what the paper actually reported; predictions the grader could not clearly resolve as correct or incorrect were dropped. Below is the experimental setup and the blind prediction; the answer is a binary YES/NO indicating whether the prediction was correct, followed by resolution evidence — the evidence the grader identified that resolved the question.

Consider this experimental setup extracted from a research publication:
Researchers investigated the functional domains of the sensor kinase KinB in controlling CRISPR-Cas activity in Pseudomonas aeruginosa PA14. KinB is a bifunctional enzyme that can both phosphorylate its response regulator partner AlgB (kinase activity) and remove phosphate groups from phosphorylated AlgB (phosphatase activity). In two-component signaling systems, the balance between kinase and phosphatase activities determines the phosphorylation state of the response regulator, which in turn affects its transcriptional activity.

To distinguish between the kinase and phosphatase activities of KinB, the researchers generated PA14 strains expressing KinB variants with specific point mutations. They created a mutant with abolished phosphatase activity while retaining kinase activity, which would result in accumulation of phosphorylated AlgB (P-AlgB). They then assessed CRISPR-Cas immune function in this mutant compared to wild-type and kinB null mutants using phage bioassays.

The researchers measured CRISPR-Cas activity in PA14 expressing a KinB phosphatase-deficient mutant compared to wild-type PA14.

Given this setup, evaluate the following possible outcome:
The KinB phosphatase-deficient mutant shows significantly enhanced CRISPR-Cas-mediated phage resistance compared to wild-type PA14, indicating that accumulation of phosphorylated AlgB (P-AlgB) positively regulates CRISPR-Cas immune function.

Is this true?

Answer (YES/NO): NO